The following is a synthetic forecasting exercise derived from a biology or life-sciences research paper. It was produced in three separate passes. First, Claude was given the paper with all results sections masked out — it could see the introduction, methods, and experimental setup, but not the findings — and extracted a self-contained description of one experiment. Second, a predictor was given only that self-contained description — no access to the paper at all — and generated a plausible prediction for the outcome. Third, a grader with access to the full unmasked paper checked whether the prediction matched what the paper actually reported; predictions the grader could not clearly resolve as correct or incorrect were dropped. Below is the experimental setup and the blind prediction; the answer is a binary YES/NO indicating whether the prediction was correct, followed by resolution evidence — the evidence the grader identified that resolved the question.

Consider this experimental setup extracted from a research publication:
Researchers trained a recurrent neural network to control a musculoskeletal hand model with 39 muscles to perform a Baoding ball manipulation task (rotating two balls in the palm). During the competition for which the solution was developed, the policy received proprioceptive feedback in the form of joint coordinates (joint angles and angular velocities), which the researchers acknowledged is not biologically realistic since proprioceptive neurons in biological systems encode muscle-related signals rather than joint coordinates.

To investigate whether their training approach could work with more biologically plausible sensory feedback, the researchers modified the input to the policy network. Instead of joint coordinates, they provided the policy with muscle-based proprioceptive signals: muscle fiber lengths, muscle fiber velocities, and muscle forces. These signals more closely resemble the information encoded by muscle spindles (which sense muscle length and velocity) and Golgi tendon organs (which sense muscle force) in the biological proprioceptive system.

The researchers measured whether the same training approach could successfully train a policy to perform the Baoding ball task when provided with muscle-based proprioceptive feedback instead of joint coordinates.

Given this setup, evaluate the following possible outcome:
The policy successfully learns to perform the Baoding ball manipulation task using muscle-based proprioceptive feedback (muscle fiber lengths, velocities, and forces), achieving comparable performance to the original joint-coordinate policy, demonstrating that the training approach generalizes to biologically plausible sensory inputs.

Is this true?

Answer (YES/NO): YES